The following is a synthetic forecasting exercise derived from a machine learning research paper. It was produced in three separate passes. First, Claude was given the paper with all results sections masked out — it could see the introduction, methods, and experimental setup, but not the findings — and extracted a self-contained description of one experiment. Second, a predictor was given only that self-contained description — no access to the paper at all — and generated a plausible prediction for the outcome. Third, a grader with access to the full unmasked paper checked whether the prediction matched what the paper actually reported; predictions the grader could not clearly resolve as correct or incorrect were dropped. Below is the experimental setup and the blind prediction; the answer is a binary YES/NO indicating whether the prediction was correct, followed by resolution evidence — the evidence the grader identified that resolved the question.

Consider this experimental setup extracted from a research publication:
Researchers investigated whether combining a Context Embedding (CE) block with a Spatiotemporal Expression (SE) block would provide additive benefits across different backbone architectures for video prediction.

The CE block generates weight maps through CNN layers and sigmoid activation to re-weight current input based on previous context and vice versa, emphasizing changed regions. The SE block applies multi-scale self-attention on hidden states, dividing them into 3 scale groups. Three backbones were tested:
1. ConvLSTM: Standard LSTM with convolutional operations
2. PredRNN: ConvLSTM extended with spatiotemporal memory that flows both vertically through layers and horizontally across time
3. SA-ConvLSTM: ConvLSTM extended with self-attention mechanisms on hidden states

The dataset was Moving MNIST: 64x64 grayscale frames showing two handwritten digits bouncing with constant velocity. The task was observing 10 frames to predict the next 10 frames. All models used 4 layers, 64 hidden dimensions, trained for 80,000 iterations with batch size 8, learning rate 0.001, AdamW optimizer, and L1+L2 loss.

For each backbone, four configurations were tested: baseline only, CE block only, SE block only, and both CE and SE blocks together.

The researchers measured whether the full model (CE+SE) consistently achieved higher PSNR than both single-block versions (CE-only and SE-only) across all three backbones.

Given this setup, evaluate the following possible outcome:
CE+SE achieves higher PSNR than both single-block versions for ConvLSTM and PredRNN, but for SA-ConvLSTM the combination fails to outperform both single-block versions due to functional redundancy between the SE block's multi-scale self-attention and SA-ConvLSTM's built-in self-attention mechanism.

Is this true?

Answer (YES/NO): YES